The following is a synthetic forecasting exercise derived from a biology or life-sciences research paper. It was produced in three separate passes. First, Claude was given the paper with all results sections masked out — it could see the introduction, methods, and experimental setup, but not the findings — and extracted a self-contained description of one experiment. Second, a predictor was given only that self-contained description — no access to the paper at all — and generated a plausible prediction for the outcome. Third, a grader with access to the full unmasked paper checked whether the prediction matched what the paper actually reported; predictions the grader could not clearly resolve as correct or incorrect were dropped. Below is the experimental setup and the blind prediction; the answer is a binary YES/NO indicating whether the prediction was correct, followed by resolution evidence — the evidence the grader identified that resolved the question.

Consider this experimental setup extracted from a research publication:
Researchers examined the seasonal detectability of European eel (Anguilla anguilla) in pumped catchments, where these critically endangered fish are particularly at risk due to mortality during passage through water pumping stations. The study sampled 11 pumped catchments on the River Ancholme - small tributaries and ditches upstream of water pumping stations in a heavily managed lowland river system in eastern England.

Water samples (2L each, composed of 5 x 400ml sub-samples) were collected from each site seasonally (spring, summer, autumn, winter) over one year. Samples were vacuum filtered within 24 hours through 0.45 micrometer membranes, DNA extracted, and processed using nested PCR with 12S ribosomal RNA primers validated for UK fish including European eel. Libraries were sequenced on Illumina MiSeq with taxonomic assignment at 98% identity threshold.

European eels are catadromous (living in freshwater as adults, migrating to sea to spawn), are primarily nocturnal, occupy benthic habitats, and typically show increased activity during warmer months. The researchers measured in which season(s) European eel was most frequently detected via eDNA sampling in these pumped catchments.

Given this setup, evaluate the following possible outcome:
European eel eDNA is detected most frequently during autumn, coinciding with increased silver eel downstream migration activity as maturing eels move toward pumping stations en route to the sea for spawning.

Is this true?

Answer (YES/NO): NO